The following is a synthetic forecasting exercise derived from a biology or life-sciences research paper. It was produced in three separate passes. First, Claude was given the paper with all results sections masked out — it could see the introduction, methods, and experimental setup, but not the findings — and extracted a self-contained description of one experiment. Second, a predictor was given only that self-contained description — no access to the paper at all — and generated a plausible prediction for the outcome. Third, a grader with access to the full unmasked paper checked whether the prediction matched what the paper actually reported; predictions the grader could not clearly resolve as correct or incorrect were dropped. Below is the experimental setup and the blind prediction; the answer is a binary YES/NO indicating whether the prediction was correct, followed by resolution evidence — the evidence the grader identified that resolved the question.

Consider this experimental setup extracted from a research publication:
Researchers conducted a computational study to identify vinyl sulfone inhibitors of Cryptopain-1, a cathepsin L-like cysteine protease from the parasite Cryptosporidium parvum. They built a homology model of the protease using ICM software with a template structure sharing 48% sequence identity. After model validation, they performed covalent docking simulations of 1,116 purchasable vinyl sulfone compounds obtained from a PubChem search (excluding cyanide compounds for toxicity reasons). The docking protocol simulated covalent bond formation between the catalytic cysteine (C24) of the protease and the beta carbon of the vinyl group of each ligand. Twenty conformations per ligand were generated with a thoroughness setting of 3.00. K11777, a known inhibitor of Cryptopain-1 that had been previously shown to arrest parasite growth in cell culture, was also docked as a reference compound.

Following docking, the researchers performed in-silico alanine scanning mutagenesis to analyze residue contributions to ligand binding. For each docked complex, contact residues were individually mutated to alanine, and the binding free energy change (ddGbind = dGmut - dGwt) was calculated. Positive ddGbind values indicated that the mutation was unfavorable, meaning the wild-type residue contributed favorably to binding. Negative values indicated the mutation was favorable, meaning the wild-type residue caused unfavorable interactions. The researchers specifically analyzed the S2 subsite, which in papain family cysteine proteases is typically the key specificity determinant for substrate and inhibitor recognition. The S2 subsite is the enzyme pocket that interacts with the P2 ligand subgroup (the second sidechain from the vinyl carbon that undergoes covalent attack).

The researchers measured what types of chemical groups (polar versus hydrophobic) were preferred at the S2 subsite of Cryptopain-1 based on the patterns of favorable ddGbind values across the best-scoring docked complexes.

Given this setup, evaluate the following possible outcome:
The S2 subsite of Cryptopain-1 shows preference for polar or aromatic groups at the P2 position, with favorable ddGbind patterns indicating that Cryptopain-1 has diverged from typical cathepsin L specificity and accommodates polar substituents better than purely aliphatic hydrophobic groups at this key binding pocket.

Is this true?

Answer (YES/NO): NO